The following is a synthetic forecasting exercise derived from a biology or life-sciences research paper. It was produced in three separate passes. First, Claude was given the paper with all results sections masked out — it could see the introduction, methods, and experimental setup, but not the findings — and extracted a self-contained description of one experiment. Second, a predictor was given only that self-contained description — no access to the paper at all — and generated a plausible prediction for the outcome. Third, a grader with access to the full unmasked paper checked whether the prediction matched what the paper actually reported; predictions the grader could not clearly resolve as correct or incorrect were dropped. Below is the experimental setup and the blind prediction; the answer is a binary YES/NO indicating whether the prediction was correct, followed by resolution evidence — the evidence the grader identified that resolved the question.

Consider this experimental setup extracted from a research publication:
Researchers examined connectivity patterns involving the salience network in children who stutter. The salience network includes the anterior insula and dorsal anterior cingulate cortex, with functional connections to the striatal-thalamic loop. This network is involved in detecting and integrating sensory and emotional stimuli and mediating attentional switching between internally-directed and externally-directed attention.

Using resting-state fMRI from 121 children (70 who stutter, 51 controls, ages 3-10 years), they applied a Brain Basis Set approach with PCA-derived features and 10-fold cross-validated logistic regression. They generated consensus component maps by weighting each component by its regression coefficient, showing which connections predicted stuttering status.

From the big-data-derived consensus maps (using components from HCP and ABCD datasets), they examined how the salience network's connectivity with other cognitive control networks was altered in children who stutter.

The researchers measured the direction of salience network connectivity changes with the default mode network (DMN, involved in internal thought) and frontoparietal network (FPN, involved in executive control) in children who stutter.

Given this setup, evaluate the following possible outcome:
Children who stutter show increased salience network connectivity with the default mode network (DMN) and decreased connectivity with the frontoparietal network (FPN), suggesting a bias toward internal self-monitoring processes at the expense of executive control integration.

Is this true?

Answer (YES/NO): NO